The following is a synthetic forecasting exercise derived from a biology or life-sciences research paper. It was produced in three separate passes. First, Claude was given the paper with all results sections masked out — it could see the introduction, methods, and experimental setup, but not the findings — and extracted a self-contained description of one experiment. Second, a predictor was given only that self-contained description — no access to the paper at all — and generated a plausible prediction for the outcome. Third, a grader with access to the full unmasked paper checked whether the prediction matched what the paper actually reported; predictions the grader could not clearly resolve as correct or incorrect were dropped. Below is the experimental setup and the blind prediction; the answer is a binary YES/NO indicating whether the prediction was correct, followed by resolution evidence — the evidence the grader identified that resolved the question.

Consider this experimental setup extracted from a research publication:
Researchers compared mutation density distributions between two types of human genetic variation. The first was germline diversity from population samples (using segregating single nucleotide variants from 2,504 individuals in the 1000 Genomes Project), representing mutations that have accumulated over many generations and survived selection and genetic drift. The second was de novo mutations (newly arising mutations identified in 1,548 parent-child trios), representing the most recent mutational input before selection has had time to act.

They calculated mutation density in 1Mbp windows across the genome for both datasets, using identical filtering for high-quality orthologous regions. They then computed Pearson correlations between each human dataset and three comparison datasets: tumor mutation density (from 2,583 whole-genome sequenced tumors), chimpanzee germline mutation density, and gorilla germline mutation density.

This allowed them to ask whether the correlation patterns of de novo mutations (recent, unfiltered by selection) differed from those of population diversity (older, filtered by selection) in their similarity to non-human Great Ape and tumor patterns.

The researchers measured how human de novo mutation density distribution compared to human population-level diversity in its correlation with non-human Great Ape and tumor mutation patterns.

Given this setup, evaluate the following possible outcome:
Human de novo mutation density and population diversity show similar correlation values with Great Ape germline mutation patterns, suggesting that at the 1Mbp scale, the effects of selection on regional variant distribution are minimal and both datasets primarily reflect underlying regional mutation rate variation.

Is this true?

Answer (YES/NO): NO